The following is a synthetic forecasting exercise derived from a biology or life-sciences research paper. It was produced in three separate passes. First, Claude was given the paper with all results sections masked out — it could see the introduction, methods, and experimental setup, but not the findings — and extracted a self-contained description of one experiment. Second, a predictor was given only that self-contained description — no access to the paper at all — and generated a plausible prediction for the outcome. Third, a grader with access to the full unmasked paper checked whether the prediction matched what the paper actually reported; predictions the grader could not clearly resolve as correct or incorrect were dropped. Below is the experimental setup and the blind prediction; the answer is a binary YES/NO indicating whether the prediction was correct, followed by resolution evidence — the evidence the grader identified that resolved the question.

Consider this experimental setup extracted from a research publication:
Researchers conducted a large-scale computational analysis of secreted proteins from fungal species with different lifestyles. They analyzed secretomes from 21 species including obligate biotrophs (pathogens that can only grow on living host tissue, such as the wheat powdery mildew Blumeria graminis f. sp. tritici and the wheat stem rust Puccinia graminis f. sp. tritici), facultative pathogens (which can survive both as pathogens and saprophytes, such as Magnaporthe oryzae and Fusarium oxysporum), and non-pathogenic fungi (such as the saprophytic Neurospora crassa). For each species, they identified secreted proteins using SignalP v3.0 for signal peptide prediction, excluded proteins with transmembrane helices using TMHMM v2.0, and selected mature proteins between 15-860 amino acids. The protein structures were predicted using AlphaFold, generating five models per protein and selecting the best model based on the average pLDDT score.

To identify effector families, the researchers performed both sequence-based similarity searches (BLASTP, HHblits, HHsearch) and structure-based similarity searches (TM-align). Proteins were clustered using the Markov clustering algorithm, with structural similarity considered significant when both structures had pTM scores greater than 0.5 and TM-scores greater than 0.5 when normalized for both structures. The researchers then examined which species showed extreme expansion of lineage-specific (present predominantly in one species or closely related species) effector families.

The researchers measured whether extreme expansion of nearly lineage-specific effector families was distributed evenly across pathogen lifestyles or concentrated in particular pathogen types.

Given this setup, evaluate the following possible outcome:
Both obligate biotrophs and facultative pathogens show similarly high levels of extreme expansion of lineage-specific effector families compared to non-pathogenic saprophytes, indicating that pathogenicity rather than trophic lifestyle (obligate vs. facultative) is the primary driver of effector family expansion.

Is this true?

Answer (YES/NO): NO